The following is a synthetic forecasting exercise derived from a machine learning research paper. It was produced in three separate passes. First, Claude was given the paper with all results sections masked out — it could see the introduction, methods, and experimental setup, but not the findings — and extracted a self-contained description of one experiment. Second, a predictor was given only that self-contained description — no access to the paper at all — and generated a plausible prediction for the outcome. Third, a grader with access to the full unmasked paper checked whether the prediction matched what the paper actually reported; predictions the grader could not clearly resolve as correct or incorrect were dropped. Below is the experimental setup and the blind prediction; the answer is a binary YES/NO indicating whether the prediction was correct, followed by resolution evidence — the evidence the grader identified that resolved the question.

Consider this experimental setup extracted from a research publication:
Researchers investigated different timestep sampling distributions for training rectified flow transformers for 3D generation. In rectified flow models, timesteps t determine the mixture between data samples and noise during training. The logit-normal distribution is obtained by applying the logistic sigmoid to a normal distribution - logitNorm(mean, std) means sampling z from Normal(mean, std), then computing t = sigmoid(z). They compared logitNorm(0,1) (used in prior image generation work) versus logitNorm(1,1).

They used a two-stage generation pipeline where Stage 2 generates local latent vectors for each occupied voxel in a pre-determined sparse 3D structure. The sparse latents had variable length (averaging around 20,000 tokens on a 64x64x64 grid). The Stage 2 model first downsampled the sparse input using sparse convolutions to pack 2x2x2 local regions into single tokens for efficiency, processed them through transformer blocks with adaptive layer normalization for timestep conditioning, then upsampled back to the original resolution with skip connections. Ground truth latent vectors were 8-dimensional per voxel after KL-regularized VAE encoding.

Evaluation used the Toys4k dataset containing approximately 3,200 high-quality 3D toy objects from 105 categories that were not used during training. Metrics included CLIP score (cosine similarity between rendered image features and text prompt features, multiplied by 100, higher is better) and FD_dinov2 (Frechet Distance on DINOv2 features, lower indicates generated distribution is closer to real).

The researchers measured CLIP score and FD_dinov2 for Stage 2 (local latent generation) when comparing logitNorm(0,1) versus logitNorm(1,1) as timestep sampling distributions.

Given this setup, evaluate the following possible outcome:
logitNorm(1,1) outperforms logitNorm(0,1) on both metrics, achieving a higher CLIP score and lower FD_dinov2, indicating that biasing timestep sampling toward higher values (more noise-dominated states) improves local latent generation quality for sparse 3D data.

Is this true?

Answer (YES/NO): NO